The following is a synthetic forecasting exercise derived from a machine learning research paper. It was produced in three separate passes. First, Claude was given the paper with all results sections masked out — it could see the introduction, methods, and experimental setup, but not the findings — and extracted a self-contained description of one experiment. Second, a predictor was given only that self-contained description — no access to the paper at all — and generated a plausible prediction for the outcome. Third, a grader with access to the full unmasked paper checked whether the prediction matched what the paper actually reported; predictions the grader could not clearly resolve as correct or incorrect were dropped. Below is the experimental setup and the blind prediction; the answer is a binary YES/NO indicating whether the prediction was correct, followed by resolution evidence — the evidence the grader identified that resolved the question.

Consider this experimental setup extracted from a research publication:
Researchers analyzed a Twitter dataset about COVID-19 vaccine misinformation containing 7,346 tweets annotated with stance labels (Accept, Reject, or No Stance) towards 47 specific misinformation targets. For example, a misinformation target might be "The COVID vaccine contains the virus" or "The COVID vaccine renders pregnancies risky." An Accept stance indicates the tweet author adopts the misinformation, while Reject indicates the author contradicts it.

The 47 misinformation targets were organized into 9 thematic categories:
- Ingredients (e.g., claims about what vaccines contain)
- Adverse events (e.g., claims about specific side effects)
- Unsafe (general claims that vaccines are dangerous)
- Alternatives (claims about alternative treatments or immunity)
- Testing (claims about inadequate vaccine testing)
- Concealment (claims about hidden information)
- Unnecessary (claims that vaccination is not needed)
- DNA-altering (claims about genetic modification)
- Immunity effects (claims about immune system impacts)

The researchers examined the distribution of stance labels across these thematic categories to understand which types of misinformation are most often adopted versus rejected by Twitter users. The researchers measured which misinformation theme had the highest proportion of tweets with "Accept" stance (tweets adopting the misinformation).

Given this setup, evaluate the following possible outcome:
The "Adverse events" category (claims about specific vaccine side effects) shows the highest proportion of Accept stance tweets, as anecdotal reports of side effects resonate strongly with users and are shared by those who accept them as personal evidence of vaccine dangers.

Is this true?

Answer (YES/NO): NO